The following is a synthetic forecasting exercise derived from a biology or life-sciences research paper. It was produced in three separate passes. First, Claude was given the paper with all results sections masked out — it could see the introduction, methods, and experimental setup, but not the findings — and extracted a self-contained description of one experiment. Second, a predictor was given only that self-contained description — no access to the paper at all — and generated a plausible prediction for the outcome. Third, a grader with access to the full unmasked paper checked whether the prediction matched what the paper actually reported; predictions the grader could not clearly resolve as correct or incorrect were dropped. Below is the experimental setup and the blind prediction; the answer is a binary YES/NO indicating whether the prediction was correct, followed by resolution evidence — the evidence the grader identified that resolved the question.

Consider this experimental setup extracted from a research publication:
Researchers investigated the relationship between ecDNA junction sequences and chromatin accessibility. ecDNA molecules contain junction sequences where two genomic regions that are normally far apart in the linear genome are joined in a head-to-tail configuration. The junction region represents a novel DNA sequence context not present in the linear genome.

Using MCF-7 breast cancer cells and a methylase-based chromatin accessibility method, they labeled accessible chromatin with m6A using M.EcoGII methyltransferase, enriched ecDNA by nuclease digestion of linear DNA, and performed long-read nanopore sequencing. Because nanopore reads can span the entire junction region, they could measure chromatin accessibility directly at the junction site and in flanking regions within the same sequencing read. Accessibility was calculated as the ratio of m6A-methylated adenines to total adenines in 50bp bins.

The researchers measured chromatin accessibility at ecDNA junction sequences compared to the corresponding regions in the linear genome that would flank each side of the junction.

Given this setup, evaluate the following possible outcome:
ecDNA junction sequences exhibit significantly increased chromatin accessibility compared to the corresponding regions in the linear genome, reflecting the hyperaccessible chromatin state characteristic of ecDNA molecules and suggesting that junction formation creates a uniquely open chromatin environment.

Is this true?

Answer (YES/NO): YES